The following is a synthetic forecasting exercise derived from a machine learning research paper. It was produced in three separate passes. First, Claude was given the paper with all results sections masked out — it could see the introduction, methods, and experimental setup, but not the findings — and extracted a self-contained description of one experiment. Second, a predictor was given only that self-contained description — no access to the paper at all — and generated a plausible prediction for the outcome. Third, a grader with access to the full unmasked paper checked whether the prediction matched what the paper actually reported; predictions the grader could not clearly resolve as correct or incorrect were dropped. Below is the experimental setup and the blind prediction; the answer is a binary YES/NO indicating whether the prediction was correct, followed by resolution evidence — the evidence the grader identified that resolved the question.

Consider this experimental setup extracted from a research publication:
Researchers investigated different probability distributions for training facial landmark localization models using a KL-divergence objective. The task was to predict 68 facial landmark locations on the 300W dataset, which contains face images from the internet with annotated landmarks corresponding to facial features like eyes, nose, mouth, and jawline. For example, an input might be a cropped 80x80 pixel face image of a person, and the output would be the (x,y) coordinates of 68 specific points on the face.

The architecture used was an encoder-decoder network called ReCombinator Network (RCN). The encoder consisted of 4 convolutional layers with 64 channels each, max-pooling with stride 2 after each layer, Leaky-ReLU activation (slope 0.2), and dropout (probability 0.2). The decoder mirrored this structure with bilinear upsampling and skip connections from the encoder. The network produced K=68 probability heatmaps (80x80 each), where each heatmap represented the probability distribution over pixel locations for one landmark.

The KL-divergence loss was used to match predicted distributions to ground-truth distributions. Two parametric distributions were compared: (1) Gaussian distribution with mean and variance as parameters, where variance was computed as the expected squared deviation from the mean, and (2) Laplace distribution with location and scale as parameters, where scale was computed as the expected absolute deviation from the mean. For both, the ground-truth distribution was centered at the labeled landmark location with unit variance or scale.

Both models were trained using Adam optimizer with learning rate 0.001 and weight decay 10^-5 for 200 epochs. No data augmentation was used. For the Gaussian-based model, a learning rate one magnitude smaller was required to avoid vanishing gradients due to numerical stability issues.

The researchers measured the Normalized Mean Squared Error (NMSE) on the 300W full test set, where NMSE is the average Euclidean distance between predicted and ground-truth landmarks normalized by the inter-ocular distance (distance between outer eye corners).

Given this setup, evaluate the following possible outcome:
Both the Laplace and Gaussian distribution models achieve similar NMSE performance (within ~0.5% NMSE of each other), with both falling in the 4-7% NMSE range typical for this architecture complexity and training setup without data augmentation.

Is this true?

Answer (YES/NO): NO